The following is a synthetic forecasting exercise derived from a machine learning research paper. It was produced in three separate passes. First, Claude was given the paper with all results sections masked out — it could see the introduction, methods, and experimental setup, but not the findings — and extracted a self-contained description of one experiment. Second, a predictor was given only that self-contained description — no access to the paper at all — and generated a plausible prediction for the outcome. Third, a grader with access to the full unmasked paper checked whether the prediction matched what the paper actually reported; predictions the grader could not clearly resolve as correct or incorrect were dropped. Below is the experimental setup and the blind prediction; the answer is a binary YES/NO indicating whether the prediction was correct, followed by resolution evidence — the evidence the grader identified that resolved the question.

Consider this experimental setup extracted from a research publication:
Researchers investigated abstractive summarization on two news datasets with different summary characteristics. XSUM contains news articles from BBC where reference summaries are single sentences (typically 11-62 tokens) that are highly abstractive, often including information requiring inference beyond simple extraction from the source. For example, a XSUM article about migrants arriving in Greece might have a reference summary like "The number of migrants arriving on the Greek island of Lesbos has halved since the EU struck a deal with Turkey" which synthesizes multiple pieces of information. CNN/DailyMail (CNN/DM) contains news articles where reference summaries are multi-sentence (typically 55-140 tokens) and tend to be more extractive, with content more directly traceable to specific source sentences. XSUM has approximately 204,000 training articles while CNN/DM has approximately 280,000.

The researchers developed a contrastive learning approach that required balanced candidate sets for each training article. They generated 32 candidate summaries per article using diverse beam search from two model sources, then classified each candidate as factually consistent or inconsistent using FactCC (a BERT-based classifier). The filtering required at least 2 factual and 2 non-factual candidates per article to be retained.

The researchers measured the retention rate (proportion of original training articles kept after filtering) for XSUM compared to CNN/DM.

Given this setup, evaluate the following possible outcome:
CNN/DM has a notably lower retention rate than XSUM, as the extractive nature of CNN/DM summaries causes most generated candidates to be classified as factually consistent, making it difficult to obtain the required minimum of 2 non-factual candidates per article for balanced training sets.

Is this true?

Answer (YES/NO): NO